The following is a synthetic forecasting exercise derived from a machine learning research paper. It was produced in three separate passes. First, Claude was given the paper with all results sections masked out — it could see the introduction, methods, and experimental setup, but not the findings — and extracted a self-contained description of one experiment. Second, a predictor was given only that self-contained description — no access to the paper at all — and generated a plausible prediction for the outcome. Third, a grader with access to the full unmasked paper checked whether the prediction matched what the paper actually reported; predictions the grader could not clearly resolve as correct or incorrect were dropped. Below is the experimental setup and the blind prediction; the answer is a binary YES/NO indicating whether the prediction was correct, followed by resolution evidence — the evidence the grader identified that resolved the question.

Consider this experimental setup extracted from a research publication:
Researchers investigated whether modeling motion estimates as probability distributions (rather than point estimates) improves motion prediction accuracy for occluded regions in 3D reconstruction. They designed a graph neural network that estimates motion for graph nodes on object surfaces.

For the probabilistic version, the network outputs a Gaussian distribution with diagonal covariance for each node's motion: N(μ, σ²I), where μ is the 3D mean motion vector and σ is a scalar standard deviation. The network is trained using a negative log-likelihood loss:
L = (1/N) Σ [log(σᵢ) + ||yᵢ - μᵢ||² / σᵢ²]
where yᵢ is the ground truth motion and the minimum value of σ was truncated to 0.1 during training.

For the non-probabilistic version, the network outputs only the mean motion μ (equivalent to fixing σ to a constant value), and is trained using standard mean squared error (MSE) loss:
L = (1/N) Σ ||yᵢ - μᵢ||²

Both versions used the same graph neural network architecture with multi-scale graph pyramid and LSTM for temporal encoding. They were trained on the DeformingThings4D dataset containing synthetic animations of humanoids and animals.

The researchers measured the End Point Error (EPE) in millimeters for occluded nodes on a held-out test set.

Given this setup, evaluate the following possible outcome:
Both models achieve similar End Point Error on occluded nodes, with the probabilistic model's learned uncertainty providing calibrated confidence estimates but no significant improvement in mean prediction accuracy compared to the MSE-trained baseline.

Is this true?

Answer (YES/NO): NO